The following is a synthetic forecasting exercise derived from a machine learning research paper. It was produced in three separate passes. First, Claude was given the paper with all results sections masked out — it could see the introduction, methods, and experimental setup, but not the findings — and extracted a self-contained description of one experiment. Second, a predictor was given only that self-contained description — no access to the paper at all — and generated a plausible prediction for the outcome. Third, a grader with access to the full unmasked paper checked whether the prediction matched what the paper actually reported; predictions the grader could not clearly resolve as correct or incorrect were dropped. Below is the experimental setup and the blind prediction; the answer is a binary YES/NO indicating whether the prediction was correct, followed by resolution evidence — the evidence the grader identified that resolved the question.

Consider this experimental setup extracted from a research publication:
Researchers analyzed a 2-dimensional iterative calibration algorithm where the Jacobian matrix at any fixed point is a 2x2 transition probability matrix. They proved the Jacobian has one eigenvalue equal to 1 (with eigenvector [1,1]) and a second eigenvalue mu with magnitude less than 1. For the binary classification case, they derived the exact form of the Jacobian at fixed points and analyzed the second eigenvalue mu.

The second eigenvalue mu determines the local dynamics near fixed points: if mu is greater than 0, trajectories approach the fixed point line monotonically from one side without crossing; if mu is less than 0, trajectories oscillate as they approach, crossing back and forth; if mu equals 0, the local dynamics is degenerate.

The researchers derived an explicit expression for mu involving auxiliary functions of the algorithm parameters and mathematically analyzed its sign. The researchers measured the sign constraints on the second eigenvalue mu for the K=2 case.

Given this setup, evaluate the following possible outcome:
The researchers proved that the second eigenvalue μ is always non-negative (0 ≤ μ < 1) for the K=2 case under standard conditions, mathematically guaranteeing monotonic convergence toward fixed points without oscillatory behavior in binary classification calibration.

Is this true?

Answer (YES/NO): YES